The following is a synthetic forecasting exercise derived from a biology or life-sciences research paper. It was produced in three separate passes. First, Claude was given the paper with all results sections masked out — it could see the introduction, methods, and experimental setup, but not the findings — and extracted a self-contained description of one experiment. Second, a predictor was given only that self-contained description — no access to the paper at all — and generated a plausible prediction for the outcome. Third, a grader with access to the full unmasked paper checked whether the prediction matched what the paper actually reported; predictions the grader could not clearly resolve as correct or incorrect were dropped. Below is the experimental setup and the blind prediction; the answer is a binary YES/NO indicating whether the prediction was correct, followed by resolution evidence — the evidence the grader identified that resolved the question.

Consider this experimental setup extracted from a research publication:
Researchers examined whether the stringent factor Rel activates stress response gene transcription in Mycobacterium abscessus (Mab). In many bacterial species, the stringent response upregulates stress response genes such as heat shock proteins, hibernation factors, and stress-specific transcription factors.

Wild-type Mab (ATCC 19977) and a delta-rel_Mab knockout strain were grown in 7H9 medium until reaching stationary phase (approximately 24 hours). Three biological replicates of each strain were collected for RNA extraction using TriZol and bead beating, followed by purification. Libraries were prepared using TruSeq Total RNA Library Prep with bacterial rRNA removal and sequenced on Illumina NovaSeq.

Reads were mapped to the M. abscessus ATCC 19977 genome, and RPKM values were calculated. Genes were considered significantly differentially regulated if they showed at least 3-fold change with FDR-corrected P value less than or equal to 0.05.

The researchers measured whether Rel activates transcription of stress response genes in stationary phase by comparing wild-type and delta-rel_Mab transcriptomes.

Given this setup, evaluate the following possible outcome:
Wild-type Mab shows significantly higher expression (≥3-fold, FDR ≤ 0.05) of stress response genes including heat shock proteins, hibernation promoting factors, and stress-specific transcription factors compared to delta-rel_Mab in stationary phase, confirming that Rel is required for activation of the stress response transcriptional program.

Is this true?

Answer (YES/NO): NO